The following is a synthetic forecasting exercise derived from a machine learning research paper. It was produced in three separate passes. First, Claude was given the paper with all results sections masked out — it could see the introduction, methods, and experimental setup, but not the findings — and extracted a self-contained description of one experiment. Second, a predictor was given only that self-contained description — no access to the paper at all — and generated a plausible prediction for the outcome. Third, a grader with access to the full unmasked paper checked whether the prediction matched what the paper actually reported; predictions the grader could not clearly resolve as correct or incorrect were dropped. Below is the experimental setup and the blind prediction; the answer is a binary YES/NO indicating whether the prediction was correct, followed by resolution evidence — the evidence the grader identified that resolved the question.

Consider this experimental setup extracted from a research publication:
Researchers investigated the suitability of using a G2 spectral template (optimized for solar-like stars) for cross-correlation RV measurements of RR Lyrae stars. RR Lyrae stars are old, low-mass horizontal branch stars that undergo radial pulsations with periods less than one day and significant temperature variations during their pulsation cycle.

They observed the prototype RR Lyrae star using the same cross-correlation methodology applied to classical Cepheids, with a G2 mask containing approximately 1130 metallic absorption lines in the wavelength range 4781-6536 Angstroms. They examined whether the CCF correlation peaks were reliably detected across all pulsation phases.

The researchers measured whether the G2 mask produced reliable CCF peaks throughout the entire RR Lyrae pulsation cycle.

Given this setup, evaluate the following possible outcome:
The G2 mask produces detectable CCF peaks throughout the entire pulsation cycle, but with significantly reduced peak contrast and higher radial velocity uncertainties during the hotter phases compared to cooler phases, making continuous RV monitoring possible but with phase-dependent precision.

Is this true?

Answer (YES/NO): NO